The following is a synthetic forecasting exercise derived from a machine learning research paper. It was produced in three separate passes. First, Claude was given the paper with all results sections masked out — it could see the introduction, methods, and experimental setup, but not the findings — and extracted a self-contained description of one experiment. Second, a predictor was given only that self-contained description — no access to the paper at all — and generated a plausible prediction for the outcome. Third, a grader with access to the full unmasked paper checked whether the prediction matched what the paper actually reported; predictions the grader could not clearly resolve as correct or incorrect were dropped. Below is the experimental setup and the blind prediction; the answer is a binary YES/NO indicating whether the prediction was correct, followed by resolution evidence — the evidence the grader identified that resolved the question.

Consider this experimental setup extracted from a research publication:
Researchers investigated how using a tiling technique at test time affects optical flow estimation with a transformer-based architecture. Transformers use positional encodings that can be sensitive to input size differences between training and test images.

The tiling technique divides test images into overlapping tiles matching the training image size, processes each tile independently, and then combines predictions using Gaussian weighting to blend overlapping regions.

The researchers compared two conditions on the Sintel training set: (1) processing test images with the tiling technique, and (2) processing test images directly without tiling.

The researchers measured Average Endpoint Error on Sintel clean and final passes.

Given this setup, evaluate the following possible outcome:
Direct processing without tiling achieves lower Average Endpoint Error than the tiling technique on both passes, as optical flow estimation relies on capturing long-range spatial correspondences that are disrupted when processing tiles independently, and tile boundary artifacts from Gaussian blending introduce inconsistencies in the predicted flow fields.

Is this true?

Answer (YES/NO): NO